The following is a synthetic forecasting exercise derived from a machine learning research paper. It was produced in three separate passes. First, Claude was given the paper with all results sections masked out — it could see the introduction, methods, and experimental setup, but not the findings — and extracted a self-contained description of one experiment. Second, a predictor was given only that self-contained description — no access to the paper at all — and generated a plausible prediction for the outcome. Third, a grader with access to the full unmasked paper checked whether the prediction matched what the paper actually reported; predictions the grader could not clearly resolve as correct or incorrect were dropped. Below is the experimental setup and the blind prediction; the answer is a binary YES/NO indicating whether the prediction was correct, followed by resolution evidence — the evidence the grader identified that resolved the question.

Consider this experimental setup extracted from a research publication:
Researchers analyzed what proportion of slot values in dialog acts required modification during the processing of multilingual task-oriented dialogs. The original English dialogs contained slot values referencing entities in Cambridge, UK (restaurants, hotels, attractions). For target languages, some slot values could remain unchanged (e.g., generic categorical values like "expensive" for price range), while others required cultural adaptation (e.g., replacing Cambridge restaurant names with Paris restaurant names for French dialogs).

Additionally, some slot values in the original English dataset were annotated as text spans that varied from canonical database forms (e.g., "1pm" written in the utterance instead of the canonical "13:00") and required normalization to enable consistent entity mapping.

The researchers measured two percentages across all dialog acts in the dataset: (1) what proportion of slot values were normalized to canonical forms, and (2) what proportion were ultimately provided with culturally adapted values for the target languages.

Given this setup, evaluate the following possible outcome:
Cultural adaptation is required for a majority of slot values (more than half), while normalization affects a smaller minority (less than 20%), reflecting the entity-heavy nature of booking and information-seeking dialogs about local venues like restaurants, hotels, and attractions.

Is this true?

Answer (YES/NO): NO